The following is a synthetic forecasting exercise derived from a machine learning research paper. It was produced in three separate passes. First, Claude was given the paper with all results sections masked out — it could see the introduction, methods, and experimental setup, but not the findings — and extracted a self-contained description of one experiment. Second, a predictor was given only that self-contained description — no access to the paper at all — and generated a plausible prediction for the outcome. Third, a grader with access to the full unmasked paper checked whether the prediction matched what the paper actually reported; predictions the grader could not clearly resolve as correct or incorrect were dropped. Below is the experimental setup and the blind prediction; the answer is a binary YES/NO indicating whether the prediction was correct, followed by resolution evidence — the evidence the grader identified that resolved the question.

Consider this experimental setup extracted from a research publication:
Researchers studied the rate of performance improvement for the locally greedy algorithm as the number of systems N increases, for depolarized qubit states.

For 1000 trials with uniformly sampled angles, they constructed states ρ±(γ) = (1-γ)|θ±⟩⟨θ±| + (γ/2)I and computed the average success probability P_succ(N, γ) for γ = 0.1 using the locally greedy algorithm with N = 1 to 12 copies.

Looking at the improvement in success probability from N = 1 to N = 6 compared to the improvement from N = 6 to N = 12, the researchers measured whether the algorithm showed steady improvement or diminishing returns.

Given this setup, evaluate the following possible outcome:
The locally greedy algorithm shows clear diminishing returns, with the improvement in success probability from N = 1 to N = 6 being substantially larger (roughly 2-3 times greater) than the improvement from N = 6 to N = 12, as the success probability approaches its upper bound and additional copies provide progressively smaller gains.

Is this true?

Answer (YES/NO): NO